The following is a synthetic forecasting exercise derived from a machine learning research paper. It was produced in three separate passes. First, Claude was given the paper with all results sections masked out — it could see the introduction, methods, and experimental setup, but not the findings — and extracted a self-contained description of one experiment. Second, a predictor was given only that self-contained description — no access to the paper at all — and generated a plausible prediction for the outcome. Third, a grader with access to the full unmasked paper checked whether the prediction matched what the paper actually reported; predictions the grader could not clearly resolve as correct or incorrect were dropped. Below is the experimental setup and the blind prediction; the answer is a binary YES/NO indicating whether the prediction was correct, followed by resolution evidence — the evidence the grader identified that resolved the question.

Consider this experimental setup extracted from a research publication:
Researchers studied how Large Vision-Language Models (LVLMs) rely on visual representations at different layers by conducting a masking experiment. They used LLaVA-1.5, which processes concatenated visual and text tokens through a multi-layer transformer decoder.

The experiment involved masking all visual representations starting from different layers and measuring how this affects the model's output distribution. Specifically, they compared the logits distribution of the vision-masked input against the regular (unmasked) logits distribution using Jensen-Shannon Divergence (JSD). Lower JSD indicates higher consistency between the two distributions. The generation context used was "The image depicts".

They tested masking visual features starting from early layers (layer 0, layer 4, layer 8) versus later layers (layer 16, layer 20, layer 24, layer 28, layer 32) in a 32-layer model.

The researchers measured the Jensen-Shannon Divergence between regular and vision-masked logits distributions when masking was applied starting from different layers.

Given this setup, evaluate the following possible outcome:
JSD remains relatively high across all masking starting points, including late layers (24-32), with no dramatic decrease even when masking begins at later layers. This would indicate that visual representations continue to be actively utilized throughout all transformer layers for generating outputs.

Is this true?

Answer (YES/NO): NO